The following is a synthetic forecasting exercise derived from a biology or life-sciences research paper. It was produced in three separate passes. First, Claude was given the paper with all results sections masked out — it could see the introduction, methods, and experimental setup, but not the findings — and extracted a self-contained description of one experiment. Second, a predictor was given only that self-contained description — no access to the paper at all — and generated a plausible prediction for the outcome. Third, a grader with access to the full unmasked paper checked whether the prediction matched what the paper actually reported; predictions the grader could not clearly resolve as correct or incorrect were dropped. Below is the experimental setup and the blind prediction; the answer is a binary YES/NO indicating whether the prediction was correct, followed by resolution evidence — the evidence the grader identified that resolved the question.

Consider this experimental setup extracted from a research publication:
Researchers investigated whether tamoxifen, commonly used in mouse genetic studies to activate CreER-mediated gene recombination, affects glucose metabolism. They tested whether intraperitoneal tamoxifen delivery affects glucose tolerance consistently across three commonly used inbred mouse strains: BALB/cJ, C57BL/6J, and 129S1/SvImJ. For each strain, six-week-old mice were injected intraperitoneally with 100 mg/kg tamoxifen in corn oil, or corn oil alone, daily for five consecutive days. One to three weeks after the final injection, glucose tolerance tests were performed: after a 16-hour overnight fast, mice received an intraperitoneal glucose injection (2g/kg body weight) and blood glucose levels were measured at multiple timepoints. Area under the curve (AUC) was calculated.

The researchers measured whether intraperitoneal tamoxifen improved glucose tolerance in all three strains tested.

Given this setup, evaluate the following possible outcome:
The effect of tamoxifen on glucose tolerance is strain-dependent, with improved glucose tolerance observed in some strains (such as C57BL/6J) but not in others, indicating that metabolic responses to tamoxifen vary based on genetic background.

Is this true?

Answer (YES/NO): NO